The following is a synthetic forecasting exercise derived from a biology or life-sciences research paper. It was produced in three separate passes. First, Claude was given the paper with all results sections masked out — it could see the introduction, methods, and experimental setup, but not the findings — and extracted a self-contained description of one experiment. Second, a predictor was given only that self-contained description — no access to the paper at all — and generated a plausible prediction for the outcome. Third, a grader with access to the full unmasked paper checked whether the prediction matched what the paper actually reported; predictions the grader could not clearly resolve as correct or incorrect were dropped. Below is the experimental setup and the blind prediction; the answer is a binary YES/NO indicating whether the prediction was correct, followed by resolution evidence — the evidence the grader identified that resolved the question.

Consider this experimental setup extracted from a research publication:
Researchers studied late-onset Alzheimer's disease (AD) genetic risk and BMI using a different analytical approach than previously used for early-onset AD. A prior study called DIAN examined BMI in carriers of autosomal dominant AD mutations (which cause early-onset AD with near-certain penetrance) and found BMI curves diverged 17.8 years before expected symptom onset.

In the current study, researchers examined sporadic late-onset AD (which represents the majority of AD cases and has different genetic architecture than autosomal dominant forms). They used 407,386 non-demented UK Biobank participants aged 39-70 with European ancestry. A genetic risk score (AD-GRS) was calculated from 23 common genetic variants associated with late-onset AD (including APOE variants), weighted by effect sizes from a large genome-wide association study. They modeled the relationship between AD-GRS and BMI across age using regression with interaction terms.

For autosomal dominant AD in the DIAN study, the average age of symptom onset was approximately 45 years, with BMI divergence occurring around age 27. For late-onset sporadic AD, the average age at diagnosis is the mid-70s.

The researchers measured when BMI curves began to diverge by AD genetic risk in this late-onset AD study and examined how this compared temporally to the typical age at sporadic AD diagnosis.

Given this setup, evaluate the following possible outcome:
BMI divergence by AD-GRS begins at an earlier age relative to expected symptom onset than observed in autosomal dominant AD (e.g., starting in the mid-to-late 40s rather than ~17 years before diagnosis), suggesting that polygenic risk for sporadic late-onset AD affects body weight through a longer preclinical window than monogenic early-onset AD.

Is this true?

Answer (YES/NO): NO